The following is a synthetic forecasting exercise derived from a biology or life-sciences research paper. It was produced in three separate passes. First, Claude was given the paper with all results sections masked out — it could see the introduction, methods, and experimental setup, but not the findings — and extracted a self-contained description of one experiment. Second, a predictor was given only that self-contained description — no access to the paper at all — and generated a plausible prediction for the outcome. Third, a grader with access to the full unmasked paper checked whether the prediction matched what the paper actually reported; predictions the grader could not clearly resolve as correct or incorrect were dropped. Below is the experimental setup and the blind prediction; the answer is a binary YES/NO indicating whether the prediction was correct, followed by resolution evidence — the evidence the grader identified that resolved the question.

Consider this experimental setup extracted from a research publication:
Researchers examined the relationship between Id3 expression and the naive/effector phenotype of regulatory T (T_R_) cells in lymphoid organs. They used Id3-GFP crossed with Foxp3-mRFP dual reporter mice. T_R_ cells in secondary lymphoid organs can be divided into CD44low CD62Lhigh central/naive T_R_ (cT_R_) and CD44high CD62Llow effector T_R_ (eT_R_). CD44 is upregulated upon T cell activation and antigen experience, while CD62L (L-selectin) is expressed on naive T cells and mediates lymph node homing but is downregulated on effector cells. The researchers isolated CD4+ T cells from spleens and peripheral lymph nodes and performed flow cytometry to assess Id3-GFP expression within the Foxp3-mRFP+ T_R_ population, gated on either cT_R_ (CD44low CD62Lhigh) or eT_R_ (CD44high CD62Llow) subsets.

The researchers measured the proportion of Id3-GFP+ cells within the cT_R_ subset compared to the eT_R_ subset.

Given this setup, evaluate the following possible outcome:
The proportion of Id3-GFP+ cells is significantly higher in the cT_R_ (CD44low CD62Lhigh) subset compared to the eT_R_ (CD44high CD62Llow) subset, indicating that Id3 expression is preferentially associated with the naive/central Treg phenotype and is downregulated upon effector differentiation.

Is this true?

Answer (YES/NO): YES